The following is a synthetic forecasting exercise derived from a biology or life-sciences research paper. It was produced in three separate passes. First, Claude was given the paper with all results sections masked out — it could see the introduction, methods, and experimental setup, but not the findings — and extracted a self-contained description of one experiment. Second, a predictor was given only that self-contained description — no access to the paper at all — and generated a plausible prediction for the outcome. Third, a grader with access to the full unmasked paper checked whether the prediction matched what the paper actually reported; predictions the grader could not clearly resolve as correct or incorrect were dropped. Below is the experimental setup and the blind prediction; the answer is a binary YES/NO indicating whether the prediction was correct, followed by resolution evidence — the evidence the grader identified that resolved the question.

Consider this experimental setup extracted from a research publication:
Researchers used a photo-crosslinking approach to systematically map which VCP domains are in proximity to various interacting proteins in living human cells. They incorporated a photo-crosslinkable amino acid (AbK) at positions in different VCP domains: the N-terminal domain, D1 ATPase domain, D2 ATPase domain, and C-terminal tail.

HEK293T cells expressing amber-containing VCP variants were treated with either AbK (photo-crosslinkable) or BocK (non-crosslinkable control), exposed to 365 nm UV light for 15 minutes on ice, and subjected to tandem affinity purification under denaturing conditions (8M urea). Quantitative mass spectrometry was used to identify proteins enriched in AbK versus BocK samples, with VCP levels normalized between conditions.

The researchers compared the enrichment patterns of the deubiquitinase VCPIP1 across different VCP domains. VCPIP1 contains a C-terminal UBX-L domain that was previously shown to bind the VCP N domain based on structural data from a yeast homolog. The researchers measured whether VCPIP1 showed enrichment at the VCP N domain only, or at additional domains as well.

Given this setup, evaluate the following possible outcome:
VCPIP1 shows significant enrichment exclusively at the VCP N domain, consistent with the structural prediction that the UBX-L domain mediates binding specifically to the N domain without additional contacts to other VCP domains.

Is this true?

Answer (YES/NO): NO